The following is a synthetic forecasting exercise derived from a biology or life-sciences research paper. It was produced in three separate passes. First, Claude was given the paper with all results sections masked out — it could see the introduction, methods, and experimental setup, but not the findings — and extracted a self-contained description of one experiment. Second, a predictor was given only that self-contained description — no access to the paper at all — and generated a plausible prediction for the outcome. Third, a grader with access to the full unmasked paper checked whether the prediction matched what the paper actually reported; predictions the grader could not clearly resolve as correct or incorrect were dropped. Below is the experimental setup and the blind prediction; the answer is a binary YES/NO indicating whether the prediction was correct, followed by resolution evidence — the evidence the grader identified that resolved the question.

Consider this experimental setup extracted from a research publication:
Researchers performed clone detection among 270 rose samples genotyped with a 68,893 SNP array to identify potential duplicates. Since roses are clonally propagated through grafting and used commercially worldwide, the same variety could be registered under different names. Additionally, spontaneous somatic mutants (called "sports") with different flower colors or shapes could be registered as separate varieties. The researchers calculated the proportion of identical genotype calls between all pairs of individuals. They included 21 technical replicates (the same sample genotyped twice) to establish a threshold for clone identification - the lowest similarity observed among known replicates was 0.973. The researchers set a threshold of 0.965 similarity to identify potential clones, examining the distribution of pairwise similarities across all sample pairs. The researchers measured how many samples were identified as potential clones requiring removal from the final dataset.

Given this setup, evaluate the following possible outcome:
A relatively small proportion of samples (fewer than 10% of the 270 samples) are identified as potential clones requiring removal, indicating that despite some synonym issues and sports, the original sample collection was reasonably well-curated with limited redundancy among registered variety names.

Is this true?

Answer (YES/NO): NO